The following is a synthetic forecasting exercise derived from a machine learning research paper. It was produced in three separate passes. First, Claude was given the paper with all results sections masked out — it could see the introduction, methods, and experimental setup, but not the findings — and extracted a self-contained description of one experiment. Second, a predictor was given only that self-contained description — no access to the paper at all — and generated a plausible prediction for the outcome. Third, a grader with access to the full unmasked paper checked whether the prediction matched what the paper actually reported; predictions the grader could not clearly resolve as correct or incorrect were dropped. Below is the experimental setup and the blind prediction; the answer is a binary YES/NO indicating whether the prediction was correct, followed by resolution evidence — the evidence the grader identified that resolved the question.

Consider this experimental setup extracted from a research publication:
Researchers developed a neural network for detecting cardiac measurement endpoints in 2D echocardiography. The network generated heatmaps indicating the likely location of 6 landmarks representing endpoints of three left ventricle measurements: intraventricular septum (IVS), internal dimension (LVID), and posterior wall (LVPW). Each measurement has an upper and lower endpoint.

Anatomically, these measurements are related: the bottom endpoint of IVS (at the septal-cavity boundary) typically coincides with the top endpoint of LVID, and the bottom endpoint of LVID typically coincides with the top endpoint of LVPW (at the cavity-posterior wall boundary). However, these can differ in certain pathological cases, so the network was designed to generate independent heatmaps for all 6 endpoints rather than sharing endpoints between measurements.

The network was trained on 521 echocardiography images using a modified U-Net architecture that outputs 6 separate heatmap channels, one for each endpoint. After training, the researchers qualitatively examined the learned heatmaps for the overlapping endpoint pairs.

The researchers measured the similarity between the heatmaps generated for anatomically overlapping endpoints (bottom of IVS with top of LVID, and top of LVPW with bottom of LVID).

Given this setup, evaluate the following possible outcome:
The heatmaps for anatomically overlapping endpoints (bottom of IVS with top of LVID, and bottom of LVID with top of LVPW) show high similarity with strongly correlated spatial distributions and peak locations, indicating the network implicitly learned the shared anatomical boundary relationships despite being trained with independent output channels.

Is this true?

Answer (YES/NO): YES